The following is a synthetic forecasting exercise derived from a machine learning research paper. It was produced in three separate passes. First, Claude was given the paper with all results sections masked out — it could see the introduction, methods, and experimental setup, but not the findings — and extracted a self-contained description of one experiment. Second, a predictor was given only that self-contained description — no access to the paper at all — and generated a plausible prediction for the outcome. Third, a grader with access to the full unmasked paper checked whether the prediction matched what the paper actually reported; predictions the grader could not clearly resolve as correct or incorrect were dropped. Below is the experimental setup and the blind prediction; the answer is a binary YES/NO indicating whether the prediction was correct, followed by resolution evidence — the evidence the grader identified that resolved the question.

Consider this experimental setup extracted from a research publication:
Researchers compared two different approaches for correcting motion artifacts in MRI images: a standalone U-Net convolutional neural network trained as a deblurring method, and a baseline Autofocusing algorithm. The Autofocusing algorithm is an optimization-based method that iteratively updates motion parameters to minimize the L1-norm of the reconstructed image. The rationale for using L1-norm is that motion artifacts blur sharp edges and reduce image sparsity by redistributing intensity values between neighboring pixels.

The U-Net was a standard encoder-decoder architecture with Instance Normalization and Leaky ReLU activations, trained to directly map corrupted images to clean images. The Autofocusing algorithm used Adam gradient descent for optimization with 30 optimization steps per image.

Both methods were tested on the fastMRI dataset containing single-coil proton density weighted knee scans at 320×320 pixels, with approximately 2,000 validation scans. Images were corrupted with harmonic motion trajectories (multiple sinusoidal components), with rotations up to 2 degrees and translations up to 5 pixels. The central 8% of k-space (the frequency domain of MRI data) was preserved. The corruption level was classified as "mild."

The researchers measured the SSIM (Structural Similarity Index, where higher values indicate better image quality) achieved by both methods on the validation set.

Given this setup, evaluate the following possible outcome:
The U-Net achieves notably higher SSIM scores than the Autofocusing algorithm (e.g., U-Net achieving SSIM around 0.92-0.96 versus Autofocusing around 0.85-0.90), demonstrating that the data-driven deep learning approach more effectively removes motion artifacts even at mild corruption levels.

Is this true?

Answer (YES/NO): NO